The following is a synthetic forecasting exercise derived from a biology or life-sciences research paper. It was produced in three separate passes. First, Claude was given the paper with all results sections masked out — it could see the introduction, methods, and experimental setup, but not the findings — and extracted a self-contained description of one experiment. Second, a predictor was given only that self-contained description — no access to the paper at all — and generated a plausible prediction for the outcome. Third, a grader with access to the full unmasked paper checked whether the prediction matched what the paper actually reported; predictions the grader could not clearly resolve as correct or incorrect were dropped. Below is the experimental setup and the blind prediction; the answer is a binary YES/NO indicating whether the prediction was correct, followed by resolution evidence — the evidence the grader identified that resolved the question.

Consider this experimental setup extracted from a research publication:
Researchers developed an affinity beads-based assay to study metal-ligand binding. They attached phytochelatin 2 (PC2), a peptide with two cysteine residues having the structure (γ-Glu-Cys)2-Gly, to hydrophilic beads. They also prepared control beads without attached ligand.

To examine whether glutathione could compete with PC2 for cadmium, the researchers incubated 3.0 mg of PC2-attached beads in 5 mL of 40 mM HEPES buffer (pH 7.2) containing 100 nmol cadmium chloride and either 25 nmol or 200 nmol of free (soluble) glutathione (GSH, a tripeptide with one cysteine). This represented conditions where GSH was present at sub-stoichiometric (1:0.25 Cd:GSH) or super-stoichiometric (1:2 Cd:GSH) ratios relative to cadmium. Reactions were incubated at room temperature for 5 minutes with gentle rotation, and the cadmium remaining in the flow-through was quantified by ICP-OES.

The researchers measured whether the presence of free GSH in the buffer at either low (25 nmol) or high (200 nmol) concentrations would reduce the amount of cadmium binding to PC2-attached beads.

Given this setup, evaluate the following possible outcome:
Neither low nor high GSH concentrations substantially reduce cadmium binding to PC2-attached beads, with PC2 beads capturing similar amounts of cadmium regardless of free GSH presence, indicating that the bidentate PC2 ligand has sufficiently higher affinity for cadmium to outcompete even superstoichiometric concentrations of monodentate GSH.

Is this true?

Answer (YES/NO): YES